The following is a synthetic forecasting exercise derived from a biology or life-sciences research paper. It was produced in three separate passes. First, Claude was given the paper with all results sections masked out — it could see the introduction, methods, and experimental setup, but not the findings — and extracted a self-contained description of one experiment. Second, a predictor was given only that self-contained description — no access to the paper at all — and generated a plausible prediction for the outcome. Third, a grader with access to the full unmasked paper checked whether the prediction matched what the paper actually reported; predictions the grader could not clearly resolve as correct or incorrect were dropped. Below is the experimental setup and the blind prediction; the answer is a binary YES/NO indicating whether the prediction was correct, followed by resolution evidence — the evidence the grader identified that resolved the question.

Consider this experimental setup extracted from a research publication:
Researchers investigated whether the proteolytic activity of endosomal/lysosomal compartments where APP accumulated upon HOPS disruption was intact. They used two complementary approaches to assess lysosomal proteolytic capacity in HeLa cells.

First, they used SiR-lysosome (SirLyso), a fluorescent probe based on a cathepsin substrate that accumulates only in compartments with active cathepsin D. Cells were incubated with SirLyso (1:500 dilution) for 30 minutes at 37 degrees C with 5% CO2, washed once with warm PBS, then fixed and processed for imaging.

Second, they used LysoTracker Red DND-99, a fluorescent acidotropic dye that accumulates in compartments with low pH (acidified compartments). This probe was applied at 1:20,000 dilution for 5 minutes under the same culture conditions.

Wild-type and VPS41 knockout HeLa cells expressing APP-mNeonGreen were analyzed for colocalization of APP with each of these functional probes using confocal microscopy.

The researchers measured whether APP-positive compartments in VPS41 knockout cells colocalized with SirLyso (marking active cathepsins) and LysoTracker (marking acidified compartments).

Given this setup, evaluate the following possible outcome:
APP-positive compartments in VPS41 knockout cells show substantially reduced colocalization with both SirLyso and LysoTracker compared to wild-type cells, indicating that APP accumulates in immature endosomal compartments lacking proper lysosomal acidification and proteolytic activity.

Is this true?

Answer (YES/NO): NO